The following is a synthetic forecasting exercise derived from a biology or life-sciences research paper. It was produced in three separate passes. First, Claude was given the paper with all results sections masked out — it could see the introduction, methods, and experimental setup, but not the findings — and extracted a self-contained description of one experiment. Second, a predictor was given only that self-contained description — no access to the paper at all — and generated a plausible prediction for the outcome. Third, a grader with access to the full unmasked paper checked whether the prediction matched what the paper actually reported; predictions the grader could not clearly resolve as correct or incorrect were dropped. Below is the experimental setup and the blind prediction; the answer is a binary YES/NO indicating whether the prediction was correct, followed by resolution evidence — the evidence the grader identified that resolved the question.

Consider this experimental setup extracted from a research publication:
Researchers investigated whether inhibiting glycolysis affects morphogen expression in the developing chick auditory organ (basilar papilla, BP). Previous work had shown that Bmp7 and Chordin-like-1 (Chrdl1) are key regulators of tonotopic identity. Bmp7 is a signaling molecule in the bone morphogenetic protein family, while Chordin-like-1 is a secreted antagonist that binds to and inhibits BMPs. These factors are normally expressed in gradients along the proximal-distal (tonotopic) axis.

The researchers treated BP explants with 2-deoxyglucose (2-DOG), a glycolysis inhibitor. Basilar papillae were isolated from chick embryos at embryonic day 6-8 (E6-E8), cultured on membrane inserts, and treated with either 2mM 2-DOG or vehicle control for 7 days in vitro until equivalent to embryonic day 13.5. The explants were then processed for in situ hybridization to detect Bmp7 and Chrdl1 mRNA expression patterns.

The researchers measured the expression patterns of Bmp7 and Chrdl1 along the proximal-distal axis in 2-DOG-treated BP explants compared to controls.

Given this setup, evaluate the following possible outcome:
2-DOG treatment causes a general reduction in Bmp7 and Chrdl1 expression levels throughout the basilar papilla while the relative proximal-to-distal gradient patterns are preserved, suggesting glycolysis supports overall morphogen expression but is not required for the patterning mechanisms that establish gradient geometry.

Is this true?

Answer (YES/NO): NO